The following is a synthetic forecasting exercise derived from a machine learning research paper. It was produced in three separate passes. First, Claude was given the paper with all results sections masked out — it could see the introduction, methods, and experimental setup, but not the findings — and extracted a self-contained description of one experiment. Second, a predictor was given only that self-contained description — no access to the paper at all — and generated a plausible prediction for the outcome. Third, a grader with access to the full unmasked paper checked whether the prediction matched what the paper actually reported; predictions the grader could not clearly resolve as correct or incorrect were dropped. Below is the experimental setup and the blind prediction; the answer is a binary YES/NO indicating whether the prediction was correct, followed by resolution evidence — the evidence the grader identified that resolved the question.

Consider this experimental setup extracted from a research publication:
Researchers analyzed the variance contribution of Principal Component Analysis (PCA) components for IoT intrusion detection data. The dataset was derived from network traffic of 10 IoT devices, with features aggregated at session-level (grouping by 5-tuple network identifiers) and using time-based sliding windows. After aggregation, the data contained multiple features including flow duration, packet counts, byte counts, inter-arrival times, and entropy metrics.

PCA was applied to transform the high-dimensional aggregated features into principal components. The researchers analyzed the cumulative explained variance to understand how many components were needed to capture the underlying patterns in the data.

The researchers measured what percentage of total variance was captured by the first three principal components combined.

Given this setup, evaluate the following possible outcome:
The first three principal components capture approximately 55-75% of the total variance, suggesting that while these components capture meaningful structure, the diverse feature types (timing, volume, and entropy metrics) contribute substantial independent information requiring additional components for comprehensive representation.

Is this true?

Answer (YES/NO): NO